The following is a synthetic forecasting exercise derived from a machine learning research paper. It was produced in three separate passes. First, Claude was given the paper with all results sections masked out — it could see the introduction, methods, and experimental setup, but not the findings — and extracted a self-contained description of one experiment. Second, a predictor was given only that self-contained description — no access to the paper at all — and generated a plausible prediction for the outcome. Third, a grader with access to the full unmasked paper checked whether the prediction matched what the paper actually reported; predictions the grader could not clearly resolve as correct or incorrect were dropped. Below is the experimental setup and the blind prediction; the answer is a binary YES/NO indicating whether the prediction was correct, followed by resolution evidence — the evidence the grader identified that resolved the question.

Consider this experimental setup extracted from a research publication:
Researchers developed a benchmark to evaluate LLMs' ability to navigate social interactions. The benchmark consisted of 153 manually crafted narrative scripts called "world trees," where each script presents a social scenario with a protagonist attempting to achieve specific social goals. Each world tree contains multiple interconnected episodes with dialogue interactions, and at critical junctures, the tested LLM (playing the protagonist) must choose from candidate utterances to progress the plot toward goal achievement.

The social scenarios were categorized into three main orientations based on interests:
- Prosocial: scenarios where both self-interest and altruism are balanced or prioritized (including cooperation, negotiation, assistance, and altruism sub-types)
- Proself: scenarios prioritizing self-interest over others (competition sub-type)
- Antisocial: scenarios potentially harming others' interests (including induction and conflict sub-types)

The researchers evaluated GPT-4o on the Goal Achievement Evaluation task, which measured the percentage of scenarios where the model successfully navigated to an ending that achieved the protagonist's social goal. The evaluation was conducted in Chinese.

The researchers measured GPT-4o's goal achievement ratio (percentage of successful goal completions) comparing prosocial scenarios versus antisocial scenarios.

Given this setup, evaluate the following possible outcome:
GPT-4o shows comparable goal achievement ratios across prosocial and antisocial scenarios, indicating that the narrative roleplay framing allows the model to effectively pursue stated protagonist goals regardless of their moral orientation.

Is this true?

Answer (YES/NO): NO